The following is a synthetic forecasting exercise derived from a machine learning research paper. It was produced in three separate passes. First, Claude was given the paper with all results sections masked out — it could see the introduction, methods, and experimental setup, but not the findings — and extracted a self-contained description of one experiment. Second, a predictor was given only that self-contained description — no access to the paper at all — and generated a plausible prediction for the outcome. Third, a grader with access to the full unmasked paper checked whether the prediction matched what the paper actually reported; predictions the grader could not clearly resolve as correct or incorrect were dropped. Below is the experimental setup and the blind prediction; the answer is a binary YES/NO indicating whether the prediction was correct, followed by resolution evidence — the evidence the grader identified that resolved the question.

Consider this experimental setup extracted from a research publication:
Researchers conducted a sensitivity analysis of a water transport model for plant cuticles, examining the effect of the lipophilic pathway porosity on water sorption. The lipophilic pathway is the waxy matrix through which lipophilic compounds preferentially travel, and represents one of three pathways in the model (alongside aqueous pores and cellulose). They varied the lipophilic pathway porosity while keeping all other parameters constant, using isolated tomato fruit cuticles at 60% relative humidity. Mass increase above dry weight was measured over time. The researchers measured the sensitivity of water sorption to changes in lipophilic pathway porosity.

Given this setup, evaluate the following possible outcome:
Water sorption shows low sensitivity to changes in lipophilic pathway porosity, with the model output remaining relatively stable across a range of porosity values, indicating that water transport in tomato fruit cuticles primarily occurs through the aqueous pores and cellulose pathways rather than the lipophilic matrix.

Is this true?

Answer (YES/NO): YES